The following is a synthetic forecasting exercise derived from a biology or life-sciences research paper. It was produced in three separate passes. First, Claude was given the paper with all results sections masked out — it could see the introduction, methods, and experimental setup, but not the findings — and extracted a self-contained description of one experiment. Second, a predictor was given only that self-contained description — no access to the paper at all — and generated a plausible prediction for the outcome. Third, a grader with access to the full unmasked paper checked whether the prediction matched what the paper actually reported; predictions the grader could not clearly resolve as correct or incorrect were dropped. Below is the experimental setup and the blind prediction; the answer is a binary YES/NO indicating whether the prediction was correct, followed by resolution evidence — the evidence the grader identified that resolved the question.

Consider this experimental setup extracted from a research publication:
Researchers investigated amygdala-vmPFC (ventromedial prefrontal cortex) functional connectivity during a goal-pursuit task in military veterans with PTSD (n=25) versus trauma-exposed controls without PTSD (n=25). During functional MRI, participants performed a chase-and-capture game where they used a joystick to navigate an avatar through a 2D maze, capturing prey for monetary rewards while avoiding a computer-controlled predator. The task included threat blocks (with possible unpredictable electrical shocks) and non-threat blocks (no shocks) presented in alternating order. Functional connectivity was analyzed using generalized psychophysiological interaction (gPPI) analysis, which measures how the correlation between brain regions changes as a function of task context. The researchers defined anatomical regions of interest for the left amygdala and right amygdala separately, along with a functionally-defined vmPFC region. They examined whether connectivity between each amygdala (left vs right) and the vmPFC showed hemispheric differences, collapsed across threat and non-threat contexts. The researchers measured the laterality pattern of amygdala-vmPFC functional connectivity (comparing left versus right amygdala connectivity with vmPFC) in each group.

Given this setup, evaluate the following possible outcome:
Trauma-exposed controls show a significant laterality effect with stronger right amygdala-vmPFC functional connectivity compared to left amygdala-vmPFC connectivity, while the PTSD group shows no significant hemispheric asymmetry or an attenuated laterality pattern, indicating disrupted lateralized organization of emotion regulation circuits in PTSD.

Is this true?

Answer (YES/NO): YES